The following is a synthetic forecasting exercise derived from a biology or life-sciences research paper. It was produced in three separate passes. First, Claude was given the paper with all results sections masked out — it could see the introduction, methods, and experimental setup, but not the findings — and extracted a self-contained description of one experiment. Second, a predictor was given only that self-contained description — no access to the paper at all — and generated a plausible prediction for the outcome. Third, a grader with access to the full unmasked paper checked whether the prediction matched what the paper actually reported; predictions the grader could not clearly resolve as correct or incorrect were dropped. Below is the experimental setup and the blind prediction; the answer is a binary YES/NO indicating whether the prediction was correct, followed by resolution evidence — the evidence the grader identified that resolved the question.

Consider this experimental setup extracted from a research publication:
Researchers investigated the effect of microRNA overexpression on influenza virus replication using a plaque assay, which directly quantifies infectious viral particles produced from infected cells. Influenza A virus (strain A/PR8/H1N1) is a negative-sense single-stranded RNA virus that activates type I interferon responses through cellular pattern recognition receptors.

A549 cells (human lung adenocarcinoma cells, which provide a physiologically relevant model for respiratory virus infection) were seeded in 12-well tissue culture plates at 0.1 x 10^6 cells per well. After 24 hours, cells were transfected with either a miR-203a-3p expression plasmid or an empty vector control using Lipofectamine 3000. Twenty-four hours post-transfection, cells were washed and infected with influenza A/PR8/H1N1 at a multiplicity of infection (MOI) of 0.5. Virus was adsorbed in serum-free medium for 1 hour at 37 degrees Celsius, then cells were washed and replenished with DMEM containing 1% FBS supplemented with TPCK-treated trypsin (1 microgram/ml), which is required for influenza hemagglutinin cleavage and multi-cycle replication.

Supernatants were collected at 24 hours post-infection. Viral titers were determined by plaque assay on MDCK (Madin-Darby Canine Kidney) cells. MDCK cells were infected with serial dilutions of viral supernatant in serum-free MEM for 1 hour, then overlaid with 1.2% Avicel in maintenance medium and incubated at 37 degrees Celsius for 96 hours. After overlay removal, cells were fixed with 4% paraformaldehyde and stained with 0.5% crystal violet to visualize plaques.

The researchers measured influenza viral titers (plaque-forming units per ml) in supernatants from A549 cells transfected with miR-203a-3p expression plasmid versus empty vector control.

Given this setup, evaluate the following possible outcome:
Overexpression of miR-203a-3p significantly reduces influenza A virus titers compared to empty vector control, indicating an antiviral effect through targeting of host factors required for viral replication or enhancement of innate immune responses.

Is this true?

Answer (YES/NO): NO